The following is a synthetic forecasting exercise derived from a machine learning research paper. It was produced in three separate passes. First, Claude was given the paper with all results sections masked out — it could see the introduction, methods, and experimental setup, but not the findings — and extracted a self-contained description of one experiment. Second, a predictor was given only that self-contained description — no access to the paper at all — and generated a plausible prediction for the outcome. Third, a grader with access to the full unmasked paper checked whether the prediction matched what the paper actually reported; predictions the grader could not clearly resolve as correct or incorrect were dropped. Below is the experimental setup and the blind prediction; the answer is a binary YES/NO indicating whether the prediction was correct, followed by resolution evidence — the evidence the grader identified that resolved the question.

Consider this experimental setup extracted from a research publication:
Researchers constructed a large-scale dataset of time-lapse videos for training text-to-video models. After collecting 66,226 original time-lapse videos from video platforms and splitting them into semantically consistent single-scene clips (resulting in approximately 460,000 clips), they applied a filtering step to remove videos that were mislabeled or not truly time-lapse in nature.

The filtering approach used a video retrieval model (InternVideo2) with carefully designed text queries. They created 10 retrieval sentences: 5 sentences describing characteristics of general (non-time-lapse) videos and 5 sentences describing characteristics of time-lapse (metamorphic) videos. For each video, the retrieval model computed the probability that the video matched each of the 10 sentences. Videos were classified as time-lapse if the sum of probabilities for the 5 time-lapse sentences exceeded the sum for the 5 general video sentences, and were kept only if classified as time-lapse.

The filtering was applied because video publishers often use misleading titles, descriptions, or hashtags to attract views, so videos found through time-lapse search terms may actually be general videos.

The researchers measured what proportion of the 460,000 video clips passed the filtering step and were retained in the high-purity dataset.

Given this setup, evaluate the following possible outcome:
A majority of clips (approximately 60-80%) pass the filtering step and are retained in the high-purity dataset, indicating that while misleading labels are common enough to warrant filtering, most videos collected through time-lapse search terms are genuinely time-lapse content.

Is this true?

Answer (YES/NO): NO